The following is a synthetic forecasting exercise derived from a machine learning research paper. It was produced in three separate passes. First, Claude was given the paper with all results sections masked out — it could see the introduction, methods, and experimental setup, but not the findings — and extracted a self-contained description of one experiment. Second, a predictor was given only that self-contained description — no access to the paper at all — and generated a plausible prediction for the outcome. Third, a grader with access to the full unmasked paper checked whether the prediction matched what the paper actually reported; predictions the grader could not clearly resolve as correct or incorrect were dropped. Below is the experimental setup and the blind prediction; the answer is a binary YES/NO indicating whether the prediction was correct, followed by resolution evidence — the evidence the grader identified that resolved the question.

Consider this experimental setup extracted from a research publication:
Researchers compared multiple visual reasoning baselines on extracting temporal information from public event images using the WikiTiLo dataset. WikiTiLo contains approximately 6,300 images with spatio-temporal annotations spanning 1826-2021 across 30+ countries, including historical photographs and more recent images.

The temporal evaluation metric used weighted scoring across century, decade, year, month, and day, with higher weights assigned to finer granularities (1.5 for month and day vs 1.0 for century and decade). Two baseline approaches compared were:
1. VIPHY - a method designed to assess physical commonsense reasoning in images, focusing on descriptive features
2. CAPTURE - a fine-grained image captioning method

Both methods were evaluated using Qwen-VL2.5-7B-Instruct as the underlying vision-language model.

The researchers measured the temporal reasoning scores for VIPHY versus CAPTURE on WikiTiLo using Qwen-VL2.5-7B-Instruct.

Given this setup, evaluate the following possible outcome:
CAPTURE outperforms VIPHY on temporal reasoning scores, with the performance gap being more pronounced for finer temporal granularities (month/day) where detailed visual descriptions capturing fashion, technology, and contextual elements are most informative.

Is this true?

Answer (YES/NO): NO